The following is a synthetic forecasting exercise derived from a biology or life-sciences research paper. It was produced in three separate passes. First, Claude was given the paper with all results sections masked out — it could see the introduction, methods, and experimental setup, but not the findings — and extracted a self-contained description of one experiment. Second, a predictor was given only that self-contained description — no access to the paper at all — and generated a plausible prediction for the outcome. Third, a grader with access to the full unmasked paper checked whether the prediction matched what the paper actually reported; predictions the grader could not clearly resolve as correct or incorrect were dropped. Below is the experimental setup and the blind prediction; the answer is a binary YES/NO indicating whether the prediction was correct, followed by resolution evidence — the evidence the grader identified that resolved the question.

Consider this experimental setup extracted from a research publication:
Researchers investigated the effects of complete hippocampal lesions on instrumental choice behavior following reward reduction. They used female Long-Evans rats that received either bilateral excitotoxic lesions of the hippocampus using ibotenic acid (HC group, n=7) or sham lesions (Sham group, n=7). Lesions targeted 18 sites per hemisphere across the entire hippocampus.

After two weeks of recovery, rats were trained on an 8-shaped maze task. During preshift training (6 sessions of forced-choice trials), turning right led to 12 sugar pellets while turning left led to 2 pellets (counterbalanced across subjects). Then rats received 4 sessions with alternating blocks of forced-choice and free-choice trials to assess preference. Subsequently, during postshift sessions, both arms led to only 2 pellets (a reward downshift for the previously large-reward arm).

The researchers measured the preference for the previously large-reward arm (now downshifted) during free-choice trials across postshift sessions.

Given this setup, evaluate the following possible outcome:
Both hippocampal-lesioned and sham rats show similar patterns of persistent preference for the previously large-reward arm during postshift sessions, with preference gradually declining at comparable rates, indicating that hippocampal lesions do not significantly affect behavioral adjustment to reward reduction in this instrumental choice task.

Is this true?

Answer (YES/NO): NO